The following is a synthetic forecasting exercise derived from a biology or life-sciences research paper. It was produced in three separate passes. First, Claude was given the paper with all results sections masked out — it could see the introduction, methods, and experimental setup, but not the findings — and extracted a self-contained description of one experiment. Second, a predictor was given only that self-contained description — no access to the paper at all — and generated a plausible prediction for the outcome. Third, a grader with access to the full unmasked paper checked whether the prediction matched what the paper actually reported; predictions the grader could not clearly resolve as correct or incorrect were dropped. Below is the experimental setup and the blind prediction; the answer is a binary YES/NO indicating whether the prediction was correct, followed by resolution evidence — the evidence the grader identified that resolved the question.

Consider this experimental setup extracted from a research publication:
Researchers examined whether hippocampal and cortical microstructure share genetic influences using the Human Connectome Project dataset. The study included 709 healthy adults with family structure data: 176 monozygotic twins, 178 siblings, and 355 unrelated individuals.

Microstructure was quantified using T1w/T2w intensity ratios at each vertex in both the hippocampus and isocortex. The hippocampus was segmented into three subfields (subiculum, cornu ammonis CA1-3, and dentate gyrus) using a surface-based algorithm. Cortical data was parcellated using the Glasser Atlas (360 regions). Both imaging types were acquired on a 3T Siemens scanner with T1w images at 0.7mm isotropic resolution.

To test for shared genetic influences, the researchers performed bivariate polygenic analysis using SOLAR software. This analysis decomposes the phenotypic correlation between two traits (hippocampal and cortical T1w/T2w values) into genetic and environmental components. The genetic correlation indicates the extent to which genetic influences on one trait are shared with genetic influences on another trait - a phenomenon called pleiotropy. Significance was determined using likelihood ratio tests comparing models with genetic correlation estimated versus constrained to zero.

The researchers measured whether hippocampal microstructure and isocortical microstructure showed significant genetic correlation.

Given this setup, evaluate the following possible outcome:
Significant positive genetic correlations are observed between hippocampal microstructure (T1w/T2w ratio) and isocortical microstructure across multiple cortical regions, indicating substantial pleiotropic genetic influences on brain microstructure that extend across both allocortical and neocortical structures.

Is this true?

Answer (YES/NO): YES